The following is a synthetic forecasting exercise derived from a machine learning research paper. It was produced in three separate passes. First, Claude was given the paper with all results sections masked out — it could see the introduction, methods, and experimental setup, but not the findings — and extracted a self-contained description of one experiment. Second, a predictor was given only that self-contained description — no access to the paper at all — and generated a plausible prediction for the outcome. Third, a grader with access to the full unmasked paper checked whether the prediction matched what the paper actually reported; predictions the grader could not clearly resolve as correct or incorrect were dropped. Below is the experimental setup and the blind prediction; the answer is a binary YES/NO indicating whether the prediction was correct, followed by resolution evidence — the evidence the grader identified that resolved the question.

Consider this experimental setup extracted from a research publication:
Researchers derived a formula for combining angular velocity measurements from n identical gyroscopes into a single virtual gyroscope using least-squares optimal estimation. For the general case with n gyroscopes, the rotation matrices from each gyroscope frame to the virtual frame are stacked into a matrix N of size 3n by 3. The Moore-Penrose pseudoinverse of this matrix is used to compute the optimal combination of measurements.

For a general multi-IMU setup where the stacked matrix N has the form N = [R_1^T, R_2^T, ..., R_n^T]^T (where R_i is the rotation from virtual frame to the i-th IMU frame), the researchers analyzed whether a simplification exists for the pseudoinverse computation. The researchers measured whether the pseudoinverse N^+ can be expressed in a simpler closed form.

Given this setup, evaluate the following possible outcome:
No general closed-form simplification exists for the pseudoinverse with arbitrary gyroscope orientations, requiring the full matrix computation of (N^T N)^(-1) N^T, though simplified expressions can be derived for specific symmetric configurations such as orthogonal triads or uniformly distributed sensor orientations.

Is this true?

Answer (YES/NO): NO